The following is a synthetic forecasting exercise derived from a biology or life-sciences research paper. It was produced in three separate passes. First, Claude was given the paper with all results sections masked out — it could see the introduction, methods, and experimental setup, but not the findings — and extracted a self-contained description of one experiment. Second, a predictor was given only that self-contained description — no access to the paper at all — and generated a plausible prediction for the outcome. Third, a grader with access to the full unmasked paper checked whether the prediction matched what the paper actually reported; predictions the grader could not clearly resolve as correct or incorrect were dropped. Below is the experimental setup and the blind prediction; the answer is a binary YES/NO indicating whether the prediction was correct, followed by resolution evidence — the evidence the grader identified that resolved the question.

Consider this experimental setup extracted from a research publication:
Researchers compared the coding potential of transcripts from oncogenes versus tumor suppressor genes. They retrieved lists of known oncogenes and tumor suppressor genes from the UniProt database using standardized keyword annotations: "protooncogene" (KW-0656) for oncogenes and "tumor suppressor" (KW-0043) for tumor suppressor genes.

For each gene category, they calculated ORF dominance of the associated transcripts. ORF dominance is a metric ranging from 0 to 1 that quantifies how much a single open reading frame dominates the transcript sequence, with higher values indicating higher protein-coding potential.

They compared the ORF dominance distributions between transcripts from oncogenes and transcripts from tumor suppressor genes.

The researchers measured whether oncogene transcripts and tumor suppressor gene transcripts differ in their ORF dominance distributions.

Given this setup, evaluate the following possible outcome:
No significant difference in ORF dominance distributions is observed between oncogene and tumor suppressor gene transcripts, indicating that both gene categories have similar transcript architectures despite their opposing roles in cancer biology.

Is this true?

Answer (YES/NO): NO